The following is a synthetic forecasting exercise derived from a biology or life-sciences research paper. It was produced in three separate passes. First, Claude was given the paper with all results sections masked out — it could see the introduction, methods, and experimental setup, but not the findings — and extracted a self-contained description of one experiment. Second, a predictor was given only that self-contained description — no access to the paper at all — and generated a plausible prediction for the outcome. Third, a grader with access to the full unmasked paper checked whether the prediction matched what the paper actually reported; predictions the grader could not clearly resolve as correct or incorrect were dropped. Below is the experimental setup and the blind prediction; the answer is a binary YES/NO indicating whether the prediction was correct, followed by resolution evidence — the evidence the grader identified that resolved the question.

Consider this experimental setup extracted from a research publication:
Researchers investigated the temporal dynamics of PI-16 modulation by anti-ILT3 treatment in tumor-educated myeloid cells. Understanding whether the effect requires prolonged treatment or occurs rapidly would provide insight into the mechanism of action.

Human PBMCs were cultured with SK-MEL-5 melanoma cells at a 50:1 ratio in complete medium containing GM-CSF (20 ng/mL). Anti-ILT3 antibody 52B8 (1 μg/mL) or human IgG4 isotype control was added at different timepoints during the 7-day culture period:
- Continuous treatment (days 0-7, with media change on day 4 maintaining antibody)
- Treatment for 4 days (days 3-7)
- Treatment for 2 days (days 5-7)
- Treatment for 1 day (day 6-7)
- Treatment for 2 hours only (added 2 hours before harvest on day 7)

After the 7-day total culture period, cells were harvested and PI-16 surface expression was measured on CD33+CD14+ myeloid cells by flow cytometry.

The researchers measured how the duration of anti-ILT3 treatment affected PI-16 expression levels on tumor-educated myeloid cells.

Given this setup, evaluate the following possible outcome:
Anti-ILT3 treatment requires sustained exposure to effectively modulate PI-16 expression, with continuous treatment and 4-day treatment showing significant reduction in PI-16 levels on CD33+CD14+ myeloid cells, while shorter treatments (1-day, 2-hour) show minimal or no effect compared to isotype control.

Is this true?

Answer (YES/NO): NO